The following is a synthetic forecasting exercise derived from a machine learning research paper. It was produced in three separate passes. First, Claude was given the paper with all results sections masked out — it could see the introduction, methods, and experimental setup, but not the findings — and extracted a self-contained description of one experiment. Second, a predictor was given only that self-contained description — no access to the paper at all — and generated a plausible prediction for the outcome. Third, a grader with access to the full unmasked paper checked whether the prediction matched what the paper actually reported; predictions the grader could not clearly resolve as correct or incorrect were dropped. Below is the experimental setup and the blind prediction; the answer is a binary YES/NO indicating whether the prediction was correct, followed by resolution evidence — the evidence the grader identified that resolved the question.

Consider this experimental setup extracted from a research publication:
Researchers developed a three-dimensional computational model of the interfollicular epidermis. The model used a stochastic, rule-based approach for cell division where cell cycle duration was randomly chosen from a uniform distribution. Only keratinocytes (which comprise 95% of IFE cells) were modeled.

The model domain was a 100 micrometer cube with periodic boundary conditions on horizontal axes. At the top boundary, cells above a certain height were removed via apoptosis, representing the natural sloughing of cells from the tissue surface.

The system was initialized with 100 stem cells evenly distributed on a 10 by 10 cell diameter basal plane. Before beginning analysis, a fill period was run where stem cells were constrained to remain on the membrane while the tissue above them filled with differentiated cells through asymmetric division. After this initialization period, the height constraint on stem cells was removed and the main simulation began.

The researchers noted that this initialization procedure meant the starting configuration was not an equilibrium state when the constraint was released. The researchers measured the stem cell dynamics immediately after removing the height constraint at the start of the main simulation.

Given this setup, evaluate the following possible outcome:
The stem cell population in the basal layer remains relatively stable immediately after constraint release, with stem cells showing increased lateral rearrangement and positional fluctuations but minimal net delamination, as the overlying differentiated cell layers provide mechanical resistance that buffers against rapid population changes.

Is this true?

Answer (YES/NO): NO